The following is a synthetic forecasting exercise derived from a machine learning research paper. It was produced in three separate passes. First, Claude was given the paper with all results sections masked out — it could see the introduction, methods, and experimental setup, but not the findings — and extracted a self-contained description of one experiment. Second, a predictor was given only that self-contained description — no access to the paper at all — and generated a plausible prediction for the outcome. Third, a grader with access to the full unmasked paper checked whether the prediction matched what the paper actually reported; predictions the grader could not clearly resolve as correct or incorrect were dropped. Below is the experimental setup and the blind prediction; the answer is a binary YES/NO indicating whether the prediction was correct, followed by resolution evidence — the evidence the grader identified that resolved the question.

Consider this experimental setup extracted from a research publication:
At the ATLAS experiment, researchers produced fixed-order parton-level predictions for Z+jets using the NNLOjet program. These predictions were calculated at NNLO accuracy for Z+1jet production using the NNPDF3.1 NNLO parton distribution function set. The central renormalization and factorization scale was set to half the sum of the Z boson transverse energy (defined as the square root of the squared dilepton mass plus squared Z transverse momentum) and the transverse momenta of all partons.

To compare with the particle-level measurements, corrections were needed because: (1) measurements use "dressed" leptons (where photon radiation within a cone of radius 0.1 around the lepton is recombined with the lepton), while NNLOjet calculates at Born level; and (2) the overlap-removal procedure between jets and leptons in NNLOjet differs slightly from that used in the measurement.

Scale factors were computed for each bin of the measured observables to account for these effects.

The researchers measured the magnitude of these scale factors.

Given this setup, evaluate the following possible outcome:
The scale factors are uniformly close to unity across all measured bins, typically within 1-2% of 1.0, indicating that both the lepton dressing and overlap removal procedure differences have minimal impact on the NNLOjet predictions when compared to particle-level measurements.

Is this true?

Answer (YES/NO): YES